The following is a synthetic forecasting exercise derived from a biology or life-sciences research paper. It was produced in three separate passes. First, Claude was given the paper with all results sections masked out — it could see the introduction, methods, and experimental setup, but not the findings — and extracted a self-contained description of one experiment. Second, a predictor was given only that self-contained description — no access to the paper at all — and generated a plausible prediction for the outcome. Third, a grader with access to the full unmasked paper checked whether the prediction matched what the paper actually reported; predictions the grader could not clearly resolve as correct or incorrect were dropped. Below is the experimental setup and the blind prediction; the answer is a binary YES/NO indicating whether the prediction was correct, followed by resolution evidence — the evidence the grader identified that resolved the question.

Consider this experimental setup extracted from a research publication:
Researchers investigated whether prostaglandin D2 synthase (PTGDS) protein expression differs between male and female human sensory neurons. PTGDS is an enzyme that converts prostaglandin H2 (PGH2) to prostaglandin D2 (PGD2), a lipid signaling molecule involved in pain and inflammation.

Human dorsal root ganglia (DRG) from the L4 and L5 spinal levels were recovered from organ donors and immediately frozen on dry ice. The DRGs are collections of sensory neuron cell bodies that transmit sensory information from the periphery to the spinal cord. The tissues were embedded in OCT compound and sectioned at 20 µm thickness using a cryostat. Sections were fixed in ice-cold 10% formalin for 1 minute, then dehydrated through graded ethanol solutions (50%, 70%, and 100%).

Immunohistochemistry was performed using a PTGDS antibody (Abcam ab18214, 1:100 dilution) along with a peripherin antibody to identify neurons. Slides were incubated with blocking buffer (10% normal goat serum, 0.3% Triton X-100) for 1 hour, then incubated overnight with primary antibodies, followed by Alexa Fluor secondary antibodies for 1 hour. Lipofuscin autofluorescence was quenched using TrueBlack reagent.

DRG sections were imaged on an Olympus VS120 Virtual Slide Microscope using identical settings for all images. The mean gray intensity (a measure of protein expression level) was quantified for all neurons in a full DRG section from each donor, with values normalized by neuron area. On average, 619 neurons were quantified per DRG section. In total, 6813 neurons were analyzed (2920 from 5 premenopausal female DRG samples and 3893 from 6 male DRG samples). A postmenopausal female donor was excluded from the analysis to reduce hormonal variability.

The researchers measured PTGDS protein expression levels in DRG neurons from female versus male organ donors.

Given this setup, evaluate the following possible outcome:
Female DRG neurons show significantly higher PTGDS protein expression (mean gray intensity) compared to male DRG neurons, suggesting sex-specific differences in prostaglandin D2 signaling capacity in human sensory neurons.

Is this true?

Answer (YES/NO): YES